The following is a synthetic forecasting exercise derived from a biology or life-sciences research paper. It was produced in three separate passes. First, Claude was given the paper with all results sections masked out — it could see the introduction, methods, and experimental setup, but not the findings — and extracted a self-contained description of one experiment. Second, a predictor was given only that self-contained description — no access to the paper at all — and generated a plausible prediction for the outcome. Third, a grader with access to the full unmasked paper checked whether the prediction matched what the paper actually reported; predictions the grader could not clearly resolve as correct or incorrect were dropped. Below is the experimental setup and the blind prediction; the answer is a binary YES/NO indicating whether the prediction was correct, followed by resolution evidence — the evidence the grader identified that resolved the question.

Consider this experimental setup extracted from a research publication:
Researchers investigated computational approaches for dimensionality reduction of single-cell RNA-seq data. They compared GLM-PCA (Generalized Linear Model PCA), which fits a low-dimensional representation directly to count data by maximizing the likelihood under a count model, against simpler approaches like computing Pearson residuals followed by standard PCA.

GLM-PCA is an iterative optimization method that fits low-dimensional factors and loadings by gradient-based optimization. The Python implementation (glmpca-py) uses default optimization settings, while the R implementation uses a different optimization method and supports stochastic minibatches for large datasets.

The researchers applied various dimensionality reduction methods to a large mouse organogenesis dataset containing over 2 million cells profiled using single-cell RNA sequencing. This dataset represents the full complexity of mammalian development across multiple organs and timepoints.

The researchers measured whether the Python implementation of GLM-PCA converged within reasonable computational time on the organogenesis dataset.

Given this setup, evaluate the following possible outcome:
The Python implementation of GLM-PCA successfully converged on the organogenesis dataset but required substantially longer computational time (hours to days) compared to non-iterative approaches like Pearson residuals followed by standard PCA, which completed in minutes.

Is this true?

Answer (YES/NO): NO